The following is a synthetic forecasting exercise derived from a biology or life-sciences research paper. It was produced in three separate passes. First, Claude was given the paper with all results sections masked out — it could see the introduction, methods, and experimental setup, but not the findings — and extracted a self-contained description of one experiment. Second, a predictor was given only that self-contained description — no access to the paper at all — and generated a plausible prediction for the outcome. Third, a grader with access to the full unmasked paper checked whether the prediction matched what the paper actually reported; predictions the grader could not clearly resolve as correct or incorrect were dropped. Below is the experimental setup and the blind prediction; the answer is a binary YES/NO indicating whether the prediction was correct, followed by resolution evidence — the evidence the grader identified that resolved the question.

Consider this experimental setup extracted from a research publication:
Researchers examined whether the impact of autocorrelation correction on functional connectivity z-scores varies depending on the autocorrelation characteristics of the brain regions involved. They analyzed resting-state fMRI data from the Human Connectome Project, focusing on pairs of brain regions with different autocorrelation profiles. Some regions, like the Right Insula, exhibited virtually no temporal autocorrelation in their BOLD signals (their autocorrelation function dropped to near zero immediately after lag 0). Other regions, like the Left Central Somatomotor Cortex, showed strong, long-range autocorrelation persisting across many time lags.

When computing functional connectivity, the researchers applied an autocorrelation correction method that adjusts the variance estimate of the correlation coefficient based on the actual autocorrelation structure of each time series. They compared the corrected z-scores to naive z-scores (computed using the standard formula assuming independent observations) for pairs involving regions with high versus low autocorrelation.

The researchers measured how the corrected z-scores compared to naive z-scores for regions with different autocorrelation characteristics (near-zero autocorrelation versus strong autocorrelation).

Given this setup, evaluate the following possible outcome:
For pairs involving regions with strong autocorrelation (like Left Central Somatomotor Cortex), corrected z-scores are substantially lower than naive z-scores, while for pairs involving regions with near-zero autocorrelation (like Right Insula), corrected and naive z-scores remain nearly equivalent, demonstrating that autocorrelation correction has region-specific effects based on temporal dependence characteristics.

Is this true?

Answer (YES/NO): YES